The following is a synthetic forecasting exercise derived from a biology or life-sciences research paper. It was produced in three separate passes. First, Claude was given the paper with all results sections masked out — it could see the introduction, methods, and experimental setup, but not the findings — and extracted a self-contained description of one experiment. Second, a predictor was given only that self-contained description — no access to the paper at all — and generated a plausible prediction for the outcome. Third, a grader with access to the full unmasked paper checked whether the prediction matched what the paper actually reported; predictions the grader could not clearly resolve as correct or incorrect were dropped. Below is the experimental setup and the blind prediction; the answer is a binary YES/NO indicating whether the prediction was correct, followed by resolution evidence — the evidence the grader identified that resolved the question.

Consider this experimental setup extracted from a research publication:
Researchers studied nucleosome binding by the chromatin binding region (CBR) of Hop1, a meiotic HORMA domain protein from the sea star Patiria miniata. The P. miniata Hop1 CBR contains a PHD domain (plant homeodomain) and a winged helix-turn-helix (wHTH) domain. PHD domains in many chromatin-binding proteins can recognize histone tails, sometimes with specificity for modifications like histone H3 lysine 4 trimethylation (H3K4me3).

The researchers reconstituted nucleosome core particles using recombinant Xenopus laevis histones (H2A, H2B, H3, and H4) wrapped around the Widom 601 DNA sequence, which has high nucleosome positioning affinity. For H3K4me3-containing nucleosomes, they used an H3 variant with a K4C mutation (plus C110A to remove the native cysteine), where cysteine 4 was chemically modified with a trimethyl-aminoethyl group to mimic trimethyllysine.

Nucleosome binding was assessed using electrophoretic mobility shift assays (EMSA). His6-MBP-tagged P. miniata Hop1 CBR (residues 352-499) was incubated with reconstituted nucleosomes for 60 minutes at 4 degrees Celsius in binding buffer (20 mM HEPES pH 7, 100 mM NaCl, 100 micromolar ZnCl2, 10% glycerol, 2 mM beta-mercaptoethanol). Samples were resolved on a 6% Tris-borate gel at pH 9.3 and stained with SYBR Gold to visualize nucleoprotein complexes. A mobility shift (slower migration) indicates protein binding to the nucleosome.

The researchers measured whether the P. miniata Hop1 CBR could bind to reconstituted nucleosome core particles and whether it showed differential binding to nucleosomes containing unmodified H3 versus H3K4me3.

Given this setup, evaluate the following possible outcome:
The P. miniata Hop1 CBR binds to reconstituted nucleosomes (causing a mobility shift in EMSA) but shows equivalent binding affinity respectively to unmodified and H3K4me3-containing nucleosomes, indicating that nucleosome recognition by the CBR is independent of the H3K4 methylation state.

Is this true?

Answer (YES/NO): YES